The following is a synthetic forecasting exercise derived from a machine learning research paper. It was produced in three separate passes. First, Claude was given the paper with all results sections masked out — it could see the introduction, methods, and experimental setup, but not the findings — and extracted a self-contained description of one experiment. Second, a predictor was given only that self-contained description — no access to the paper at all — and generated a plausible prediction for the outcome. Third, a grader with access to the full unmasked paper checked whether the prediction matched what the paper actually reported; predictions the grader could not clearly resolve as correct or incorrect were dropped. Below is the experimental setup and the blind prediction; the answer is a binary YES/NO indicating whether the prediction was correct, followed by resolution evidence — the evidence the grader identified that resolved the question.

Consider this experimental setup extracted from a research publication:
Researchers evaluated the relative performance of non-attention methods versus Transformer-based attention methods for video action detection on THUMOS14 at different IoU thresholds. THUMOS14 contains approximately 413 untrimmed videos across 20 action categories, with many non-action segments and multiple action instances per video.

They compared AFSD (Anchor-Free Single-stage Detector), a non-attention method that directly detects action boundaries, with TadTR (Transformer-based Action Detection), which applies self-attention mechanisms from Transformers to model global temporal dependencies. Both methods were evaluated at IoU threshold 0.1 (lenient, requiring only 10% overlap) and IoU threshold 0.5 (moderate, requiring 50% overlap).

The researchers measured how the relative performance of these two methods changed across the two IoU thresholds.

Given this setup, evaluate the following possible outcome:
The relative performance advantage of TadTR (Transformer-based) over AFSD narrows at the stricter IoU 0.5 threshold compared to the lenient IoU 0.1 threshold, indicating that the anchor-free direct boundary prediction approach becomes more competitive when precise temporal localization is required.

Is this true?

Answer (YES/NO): NO